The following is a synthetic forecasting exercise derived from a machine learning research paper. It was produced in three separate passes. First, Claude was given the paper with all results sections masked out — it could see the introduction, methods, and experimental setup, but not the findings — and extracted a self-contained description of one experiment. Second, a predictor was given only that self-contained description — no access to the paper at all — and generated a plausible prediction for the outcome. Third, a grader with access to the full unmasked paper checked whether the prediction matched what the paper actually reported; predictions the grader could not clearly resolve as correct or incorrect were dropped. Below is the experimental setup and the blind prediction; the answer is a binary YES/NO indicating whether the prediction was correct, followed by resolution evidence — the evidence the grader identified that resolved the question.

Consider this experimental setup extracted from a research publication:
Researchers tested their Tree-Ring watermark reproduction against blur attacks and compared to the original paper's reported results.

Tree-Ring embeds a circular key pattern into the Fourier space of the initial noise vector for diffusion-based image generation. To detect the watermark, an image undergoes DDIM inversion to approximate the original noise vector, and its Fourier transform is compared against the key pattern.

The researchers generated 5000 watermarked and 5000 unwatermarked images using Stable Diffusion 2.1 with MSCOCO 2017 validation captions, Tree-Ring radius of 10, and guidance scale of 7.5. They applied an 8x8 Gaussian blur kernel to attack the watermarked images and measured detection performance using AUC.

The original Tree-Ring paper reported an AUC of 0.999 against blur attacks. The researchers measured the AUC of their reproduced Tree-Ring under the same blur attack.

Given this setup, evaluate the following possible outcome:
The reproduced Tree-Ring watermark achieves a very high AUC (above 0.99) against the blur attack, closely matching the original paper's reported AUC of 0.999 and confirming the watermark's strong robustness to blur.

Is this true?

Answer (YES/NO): NO